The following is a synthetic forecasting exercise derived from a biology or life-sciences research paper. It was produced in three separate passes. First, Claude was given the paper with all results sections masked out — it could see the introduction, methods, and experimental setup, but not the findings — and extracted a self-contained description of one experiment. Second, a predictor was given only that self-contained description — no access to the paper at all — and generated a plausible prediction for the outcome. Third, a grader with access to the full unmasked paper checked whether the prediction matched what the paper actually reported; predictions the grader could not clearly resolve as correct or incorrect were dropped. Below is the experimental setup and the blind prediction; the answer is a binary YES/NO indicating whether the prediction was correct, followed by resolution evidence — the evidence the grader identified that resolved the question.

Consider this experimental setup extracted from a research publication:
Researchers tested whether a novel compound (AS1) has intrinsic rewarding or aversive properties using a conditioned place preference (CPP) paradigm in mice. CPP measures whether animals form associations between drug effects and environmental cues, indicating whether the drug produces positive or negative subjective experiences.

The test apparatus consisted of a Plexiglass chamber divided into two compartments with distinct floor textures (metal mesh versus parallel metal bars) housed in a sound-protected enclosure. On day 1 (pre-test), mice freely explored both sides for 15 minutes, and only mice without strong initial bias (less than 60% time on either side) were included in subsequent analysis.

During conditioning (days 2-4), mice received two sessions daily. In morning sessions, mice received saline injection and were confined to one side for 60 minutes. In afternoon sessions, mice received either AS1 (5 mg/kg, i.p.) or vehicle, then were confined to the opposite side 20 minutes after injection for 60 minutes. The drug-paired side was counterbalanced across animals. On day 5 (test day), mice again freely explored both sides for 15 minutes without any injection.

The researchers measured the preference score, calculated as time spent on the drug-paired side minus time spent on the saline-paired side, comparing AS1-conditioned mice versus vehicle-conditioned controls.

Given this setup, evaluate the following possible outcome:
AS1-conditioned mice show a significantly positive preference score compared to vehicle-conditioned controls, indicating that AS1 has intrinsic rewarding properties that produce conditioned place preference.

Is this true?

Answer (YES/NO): NO